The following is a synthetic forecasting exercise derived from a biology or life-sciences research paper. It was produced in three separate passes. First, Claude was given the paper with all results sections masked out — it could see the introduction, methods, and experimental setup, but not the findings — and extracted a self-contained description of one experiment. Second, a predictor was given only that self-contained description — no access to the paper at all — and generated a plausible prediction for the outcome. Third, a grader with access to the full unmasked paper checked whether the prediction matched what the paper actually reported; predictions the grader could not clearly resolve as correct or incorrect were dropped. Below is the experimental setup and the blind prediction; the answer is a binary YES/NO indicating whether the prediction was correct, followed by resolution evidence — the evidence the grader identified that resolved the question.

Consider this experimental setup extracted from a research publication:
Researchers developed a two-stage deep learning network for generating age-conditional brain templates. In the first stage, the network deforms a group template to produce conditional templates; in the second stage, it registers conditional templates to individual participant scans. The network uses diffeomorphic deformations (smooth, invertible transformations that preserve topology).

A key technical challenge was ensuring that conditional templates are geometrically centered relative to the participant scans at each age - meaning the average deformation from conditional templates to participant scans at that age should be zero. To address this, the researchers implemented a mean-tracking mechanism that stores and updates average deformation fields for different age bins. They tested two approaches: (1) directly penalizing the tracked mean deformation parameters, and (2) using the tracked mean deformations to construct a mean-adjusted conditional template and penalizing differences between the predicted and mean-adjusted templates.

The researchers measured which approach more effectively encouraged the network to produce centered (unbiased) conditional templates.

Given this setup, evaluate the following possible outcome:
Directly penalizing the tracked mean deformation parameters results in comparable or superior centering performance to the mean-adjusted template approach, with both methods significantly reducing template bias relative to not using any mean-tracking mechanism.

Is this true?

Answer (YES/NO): NO